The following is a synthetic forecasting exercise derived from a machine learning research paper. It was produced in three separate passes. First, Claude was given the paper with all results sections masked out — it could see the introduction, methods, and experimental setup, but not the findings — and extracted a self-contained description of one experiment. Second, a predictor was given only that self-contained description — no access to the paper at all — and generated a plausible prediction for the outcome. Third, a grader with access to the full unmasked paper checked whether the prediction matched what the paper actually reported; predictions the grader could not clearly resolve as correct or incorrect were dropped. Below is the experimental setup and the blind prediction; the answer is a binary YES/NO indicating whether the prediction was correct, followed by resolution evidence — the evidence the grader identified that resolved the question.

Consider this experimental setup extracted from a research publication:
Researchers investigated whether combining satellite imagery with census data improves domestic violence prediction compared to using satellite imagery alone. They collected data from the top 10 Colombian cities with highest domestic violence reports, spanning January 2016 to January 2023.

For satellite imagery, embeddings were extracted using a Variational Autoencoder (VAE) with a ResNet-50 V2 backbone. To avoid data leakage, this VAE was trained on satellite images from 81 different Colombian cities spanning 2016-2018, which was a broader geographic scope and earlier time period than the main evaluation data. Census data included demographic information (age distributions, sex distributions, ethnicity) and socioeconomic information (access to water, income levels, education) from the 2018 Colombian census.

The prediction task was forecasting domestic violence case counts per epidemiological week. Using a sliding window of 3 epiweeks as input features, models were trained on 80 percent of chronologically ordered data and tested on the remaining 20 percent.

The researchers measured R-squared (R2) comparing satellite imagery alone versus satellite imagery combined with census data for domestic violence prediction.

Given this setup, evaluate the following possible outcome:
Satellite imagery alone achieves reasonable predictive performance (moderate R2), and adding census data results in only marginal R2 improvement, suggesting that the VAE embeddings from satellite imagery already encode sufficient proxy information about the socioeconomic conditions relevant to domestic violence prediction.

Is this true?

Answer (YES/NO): NO